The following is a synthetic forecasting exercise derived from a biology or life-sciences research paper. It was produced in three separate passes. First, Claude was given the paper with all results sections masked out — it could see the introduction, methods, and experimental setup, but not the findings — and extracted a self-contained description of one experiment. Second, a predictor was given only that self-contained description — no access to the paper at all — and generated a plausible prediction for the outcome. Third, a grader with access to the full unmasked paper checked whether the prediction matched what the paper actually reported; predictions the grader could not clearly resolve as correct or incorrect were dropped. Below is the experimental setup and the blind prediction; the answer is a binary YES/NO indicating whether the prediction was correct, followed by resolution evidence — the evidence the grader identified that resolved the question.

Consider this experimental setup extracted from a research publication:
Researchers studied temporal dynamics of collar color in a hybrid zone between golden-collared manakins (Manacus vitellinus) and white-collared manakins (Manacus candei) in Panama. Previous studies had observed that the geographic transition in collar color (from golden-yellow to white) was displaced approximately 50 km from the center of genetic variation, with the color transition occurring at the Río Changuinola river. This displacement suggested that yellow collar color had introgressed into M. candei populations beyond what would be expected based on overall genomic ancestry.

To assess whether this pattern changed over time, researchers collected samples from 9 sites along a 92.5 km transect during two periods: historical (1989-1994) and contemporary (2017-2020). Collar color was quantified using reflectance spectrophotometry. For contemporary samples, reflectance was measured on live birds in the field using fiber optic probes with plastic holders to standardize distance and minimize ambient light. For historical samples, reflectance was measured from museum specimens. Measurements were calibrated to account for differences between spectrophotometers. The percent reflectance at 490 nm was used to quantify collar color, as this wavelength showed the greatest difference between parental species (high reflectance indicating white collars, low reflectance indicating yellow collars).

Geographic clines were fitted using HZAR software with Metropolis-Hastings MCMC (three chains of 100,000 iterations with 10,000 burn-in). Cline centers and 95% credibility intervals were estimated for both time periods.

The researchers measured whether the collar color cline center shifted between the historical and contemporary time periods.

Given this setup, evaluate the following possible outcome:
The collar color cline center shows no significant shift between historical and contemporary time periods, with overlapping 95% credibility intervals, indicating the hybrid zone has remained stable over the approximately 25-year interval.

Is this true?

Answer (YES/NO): YES